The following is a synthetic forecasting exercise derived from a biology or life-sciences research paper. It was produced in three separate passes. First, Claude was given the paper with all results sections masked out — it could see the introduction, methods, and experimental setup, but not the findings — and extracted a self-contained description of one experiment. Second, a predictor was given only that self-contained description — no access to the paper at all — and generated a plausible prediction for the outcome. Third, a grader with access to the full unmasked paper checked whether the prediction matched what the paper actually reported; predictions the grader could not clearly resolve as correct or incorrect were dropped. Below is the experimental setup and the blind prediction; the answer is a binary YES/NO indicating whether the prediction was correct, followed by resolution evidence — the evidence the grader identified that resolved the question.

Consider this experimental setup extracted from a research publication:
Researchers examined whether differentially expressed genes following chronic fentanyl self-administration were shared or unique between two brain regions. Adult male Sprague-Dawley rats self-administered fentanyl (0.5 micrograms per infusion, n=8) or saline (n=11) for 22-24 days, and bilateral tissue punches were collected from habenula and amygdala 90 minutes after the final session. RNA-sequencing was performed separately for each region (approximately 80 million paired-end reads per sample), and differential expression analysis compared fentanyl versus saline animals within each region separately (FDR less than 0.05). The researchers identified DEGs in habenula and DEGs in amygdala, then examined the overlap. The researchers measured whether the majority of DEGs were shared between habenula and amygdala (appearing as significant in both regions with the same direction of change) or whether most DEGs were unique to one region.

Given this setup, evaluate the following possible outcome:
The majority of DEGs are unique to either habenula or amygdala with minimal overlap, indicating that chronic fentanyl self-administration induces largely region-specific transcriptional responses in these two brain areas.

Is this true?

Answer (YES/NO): YES